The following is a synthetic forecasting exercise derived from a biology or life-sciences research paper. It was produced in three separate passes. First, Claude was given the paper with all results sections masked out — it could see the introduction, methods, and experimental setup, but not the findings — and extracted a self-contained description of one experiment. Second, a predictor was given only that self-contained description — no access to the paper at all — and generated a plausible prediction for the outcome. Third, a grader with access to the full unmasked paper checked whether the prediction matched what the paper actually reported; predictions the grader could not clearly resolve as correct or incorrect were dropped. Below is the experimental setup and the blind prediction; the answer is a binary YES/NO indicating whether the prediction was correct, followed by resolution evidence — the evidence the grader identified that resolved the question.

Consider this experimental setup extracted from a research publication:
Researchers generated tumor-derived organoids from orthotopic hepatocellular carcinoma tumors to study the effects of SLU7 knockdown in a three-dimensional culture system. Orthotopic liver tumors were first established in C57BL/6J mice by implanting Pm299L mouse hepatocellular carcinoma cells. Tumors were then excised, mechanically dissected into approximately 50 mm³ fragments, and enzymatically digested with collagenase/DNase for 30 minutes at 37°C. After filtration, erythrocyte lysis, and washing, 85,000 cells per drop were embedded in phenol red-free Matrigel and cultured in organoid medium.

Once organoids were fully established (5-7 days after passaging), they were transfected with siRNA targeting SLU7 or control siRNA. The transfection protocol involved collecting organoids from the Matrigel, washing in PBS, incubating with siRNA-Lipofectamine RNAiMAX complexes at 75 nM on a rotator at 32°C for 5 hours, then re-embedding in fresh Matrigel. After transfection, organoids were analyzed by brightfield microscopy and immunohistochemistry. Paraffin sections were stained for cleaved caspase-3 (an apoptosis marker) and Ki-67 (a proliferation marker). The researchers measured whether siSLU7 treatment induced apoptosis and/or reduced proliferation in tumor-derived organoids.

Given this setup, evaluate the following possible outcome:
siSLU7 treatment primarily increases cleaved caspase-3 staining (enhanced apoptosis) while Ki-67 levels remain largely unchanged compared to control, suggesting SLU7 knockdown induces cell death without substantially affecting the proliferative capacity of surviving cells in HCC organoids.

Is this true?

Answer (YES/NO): NO